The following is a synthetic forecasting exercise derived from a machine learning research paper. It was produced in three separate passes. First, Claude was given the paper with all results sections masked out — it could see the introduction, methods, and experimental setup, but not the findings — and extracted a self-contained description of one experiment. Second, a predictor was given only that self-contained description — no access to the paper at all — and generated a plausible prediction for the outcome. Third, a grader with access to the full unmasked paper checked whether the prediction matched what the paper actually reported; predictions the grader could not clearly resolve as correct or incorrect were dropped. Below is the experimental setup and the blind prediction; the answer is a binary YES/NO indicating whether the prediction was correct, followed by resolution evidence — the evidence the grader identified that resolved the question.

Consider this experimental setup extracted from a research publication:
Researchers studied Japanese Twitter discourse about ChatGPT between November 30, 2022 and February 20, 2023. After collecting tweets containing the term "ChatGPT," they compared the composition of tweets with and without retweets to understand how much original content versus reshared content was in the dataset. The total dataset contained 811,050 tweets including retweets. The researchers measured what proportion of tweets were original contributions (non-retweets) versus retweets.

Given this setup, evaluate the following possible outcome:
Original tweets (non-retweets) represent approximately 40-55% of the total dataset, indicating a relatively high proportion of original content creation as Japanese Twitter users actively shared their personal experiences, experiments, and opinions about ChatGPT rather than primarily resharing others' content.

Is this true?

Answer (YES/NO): NO